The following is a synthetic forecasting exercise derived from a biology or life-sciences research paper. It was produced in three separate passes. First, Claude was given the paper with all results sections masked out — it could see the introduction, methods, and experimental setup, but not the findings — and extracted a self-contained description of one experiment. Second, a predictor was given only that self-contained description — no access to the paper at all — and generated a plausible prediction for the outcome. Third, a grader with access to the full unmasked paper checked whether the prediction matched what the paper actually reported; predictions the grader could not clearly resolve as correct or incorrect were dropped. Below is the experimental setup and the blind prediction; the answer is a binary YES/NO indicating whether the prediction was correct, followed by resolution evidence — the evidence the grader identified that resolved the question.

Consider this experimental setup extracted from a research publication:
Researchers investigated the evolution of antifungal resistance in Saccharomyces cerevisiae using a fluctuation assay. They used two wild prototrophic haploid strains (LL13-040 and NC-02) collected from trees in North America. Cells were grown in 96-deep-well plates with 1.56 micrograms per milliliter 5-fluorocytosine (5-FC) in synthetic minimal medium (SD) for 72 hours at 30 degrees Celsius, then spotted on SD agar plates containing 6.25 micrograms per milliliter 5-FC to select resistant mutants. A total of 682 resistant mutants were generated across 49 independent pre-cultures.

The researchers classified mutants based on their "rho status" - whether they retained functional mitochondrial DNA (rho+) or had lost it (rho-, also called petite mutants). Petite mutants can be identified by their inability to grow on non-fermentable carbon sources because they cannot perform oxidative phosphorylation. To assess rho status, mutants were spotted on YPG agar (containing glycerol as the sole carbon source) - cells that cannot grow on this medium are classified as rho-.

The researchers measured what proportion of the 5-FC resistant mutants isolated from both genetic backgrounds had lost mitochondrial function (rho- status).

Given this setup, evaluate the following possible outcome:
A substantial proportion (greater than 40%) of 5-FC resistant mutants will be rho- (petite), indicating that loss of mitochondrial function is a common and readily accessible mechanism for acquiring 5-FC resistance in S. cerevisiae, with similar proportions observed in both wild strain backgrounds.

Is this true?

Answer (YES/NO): NO